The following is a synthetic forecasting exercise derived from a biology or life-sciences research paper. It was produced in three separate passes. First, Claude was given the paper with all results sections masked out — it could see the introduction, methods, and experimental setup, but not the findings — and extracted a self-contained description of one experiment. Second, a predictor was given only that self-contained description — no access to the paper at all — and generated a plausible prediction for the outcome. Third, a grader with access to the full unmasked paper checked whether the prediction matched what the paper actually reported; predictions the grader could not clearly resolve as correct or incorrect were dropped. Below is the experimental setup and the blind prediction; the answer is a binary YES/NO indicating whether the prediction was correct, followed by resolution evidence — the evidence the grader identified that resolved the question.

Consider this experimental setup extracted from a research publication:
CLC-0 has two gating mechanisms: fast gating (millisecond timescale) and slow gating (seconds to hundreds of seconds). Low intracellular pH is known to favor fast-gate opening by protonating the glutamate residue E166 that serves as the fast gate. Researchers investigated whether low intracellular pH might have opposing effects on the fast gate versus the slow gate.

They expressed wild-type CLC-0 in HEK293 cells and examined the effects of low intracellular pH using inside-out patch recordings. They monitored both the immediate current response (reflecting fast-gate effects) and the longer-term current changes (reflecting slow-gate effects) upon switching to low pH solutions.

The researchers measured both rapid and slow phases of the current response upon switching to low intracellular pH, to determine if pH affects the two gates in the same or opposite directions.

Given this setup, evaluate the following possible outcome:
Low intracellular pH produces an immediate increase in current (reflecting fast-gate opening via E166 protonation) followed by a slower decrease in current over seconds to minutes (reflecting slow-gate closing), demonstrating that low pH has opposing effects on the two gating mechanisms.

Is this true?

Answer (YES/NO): NO